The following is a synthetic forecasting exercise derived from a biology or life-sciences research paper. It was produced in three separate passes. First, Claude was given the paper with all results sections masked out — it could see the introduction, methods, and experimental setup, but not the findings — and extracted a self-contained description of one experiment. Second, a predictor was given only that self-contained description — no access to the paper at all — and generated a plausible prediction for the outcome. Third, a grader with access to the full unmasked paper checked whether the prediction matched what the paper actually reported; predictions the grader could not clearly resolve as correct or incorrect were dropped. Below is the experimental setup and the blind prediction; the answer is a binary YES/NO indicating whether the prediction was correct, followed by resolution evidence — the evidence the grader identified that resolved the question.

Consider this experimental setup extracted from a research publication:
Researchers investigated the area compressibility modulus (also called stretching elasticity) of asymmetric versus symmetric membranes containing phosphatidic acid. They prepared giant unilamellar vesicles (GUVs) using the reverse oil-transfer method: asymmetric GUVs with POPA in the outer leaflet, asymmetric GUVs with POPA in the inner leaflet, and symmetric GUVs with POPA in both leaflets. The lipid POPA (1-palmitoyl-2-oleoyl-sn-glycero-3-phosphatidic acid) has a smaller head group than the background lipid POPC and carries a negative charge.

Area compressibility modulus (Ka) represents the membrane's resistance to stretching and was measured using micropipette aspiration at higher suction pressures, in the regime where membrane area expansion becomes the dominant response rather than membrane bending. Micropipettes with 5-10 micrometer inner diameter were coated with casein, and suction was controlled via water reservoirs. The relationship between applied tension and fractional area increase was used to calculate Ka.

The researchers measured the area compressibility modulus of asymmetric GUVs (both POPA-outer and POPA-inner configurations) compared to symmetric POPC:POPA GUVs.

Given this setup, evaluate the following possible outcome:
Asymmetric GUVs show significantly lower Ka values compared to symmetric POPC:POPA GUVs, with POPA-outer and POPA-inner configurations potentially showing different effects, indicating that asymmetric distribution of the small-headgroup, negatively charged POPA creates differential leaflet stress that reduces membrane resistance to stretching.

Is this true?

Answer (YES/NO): NO